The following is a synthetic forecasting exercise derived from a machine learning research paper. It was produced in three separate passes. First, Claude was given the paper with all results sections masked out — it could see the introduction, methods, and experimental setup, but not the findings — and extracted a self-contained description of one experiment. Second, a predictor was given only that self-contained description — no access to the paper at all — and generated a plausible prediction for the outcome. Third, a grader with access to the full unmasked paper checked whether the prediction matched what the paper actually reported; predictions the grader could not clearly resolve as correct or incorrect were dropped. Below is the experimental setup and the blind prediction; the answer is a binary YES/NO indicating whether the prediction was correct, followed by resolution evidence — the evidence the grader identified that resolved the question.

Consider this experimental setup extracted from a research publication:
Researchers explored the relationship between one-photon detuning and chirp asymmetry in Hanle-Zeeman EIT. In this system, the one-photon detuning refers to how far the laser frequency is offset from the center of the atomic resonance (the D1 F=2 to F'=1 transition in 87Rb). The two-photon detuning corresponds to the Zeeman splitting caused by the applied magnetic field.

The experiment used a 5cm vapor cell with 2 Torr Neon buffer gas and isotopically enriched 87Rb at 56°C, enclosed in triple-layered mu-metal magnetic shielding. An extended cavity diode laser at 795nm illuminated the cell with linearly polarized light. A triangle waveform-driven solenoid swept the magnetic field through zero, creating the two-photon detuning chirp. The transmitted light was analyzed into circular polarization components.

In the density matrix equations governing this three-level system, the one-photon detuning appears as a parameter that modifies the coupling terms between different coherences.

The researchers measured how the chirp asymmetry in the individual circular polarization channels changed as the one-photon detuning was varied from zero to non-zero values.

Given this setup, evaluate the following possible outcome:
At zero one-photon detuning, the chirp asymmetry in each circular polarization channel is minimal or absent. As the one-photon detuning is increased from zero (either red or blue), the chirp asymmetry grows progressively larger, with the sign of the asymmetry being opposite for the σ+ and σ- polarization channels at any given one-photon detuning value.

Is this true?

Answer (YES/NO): YES